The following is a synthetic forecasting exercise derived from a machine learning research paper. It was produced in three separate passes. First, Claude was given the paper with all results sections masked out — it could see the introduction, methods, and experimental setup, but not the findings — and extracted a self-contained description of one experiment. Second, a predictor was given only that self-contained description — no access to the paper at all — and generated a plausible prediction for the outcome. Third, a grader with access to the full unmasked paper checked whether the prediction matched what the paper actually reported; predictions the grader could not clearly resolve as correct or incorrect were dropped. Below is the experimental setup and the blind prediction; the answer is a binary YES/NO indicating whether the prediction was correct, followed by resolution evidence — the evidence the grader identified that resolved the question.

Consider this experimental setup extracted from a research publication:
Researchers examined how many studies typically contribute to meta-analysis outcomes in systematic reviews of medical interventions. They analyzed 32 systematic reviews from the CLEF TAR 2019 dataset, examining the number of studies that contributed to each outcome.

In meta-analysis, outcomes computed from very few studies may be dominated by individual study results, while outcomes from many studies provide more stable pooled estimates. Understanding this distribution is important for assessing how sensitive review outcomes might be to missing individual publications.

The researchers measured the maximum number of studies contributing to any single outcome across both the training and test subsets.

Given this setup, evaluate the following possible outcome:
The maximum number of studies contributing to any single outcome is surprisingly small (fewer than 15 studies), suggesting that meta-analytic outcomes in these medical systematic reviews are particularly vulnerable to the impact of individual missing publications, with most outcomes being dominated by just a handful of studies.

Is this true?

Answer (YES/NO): NO